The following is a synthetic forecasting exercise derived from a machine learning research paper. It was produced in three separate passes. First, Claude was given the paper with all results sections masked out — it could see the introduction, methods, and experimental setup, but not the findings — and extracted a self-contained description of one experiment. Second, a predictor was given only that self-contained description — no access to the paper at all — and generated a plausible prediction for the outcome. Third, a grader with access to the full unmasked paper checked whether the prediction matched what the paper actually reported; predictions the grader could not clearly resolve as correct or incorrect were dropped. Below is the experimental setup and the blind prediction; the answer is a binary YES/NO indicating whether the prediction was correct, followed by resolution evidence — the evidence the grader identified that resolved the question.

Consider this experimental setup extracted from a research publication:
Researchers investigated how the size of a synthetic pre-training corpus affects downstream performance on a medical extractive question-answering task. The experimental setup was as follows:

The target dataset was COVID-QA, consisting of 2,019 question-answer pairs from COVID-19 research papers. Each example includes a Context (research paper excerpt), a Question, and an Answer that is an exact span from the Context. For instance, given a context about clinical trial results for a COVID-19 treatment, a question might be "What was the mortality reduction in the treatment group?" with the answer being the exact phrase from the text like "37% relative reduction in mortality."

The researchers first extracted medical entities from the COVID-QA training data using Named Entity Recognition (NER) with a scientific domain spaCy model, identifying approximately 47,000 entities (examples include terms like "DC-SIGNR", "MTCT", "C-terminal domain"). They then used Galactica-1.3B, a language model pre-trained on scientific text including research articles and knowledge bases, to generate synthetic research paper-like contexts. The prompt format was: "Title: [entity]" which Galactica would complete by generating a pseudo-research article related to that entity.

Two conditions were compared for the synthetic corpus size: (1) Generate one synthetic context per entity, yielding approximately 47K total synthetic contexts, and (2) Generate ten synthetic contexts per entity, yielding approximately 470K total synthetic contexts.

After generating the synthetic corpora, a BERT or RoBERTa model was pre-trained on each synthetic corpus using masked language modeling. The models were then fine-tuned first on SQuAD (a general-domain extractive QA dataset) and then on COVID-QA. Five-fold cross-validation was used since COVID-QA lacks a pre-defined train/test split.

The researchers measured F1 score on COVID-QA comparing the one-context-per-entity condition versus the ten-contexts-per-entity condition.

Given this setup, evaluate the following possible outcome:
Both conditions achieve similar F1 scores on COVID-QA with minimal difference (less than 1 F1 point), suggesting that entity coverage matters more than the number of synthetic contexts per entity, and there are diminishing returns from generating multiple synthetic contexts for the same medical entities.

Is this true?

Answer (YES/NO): NO